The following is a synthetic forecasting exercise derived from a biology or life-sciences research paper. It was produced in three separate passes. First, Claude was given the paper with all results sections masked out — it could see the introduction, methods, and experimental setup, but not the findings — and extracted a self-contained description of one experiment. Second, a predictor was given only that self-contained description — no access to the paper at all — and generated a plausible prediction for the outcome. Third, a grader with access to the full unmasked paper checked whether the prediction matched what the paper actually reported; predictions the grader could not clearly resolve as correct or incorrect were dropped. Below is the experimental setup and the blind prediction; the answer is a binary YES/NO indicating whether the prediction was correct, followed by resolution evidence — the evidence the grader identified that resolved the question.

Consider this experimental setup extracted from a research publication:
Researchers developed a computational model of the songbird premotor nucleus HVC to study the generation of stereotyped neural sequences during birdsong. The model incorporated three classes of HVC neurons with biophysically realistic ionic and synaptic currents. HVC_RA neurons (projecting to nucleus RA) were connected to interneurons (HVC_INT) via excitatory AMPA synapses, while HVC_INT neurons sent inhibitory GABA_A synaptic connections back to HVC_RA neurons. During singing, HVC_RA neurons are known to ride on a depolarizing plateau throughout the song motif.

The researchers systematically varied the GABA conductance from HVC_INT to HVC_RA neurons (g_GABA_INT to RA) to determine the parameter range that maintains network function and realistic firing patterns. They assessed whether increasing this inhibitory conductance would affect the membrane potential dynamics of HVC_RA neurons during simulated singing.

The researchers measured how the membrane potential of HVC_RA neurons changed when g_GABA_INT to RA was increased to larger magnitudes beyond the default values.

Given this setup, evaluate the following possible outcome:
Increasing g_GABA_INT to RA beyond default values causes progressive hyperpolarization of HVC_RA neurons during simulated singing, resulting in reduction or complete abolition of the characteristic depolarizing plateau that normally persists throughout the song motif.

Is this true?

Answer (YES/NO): YES